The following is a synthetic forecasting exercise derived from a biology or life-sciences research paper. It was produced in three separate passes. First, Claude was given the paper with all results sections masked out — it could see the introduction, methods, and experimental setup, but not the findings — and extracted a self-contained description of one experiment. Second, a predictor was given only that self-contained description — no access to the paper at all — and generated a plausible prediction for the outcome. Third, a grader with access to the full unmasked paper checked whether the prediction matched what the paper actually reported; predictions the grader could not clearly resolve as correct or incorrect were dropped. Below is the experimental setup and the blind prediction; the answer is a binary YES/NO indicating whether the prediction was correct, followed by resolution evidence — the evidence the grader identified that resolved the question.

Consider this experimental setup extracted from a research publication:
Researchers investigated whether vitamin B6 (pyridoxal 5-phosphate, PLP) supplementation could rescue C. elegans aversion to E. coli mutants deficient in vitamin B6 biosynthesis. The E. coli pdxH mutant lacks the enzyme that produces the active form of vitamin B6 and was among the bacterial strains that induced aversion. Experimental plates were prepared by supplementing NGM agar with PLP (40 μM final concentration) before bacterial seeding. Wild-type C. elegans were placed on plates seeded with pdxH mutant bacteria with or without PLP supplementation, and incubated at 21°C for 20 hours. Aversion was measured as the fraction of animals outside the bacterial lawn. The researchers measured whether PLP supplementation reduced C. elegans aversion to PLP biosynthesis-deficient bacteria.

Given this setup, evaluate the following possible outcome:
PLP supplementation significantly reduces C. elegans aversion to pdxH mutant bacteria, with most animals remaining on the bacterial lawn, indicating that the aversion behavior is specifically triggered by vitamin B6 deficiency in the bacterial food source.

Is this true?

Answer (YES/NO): NO